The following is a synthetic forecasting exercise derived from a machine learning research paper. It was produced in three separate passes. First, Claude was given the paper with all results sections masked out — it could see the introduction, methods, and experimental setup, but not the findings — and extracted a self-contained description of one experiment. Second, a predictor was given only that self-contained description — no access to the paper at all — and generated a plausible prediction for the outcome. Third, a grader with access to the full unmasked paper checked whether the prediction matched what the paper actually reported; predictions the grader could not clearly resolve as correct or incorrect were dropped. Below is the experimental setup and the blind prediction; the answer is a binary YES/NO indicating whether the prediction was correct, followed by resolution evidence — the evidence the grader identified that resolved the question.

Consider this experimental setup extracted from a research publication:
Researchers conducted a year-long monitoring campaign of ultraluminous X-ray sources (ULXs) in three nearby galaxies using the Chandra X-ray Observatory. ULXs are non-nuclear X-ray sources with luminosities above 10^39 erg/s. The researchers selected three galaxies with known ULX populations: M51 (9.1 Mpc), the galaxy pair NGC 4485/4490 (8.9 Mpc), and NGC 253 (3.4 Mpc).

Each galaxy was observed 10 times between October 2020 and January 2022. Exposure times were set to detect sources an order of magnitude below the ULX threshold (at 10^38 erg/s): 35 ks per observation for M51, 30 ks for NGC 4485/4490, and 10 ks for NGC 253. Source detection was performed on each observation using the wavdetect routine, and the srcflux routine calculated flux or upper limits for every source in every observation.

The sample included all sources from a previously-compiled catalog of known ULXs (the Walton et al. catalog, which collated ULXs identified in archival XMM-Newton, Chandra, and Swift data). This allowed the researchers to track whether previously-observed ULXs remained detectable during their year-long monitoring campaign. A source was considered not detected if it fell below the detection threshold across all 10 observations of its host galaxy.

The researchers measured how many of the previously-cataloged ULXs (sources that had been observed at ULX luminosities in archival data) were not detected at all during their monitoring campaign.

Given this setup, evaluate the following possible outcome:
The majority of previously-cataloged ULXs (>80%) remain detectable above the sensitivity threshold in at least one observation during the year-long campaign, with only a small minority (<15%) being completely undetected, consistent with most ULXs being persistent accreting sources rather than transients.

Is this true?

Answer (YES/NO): NO